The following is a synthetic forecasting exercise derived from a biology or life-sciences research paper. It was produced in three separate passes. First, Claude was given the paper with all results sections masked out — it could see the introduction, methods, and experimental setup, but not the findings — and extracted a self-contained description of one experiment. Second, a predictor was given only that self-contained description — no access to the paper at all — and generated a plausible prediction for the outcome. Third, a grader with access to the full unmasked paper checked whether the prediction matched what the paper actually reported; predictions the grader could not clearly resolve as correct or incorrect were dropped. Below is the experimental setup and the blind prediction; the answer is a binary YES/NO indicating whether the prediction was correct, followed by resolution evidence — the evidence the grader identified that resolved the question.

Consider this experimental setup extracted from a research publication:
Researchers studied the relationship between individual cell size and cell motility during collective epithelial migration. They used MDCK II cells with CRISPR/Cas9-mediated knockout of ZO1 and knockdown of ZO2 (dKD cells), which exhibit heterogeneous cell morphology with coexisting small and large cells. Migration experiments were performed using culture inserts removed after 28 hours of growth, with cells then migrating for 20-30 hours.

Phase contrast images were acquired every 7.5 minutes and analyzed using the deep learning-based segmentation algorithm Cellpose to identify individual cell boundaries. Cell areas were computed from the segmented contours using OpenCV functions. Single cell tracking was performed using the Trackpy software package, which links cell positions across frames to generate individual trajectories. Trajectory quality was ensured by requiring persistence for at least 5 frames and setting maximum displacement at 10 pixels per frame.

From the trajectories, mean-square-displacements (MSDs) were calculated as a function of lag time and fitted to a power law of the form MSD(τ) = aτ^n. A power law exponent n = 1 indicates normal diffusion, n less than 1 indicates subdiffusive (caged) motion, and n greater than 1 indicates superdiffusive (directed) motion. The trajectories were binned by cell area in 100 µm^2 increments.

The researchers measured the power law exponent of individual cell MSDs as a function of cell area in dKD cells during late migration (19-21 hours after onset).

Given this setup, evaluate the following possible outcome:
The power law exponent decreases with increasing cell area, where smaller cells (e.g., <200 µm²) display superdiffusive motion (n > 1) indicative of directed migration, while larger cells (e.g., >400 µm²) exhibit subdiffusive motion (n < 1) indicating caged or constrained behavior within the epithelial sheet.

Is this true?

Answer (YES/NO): NO